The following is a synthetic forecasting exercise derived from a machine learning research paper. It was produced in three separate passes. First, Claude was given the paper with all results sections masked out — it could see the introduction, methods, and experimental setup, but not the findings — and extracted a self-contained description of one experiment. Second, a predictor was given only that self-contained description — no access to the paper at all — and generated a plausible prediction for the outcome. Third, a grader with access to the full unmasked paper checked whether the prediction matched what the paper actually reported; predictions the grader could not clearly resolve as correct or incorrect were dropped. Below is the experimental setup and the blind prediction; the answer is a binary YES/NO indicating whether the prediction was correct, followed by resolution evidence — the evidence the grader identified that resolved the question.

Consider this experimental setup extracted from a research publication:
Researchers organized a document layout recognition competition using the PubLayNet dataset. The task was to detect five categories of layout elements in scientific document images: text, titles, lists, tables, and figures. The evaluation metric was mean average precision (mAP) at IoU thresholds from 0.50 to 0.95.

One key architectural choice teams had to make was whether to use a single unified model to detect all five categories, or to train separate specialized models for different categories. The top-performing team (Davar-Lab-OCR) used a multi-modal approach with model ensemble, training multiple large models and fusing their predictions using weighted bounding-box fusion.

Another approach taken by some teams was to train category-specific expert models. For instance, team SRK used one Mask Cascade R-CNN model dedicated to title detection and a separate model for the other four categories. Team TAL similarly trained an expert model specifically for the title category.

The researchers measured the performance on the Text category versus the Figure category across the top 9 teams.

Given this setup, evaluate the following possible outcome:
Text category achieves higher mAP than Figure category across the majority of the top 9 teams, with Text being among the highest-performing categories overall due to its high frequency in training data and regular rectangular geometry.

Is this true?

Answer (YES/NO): NO